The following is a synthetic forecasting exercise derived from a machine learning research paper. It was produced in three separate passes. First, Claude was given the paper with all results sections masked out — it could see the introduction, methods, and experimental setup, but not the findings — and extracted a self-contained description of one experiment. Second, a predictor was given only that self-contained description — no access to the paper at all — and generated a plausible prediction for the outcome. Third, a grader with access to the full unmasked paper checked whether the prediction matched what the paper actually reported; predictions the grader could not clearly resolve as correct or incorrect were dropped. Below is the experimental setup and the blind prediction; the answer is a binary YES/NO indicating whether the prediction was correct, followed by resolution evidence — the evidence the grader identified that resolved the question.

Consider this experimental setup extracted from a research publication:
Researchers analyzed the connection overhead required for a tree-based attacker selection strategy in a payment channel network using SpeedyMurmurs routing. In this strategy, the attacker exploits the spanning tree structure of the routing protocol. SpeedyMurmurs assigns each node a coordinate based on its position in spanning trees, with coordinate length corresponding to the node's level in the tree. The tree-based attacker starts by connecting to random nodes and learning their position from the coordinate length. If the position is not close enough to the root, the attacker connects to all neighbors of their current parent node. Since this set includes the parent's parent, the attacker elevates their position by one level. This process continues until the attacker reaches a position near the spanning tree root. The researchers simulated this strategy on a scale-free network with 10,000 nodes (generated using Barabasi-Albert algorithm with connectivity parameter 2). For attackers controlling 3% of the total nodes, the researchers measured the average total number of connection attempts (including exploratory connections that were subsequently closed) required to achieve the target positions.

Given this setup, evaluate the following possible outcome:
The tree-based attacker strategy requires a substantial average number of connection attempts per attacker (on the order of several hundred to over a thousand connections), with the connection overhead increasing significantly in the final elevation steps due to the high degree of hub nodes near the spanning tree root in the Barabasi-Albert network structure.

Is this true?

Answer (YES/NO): NO